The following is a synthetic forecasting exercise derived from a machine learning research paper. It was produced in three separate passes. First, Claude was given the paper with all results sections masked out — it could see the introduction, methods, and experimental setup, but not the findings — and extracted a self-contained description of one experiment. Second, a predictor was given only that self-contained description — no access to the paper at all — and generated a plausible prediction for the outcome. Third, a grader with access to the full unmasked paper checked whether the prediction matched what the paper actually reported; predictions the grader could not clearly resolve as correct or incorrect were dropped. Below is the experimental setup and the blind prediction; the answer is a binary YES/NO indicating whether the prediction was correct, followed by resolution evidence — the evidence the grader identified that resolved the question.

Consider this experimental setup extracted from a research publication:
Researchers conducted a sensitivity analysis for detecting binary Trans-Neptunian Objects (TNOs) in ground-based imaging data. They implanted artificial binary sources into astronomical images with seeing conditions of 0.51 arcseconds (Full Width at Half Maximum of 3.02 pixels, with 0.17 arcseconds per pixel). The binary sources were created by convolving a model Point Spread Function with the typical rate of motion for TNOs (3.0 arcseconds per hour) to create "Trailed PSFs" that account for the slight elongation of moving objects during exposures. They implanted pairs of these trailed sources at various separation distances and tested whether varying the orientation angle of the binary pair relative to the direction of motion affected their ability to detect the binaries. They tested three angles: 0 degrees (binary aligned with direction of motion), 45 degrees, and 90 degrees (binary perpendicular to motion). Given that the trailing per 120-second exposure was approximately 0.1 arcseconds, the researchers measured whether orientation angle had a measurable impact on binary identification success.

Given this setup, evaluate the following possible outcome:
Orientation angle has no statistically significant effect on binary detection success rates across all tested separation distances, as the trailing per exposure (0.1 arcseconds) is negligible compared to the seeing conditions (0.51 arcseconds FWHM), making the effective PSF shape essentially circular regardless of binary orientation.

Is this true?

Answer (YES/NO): YES